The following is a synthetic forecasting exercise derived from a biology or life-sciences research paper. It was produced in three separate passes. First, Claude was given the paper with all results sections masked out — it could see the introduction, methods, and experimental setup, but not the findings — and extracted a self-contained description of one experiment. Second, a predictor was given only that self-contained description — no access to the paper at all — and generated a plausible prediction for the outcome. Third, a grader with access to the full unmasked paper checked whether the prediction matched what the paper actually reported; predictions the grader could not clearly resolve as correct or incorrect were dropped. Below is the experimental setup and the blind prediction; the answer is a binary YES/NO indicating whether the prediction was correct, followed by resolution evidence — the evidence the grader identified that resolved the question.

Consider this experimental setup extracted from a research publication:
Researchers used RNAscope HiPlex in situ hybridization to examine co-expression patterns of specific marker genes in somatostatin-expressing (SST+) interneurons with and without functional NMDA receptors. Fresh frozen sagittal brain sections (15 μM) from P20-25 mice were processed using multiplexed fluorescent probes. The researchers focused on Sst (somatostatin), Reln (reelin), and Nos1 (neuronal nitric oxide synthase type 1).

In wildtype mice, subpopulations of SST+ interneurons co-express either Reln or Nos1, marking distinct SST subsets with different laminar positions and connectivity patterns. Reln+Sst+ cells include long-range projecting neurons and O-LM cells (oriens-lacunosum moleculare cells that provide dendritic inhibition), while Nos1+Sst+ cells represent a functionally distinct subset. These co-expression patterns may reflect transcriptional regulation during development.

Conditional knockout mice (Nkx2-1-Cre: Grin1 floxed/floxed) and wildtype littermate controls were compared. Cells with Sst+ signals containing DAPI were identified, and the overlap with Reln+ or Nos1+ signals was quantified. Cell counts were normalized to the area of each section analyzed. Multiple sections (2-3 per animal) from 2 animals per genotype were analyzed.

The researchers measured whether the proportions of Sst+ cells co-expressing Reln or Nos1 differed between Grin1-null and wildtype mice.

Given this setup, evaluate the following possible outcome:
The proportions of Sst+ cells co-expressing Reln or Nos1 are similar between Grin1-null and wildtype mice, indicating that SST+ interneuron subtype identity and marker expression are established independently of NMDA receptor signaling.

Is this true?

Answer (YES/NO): NO